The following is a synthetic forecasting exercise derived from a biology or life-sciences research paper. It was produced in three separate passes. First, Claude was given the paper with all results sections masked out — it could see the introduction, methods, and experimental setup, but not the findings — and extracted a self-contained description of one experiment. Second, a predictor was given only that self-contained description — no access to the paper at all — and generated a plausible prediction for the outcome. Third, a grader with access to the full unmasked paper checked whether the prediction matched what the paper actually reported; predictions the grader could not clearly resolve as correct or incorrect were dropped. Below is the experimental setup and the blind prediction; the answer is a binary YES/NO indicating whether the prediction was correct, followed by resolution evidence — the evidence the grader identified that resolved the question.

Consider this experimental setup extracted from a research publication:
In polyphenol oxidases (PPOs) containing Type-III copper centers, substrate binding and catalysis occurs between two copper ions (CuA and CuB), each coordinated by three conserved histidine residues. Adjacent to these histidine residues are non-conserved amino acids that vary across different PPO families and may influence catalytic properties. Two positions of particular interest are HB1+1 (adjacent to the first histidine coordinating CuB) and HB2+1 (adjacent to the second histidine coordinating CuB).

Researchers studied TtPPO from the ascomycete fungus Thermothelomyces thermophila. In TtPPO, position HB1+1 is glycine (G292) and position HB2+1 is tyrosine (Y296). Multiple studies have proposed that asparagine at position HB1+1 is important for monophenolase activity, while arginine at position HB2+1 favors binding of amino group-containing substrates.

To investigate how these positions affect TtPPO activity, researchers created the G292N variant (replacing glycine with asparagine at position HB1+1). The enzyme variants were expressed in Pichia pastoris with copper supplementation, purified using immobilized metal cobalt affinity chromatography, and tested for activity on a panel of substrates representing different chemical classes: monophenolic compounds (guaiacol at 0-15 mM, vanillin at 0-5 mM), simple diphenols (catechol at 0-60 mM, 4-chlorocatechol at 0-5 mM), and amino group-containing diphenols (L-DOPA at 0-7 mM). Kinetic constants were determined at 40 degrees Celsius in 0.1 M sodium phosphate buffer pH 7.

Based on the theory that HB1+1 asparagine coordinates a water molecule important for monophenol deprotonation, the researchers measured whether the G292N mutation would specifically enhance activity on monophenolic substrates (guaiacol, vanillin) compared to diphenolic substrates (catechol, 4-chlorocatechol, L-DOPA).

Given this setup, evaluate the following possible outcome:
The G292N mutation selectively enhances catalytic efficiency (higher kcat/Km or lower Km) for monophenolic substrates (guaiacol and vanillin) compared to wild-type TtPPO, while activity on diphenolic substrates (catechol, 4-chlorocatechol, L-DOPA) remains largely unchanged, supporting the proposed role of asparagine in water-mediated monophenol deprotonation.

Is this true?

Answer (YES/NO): NO